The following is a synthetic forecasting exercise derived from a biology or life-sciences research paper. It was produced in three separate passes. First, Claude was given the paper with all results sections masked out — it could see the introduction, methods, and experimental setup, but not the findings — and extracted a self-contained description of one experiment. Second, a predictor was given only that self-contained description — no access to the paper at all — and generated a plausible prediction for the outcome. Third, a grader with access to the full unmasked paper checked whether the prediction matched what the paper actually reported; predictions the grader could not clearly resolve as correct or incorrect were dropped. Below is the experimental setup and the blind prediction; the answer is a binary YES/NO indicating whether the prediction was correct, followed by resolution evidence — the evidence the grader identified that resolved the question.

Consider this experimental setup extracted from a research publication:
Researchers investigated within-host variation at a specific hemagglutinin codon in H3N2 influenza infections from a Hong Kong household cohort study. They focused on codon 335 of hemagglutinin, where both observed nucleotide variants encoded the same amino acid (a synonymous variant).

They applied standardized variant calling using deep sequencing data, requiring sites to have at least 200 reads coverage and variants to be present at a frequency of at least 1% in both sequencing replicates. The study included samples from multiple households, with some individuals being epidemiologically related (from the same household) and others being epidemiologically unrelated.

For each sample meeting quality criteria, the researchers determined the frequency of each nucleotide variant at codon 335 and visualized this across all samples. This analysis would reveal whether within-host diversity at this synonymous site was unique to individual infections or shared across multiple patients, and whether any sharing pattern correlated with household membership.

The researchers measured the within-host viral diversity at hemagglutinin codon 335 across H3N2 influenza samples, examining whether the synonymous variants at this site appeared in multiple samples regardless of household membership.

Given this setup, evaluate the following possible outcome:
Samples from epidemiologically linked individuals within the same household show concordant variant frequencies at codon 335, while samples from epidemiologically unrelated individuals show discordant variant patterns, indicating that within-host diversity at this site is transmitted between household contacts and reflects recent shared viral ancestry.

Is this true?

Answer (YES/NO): NO